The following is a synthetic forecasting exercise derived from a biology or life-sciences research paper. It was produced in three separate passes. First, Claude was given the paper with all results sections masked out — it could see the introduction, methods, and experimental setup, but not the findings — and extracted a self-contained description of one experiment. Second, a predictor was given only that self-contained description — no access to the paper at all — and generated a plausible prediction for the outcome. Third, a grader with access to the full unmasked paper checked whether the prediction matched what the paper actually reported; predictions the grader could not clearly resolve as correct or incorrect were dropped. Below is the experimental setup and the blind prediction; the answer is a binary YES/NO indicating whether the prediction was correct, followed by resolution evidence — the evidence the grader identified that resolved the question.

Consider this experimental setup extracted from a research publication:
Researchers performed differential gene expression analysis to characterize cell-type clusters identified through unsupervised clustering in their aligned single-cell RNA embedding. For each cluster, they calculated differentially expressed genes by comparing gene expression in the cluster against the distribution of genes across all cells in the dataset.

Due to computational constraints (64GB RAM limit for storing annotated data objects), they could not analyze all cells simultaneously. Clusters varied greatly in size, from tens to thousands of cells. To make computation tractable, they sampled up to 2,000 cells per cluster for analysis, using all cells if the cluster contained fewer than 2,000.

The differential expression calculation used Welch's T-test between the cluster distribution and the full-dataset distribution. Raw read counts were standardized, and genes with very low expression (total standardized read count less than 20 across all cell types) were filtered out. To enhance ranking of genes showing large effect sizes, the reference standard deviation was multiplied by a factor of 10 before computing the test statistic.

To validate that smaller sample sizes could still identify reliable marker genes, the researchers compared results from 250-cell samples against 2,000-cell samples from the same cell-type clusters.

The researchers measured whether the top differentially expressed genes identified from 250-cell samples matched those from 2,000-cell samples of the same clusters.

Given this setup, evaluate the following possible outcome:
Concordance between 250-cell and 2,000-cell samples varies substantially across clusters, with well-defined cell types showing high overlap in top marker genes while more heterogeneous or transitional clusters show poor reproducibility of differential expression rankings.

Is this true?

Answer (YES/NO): NO